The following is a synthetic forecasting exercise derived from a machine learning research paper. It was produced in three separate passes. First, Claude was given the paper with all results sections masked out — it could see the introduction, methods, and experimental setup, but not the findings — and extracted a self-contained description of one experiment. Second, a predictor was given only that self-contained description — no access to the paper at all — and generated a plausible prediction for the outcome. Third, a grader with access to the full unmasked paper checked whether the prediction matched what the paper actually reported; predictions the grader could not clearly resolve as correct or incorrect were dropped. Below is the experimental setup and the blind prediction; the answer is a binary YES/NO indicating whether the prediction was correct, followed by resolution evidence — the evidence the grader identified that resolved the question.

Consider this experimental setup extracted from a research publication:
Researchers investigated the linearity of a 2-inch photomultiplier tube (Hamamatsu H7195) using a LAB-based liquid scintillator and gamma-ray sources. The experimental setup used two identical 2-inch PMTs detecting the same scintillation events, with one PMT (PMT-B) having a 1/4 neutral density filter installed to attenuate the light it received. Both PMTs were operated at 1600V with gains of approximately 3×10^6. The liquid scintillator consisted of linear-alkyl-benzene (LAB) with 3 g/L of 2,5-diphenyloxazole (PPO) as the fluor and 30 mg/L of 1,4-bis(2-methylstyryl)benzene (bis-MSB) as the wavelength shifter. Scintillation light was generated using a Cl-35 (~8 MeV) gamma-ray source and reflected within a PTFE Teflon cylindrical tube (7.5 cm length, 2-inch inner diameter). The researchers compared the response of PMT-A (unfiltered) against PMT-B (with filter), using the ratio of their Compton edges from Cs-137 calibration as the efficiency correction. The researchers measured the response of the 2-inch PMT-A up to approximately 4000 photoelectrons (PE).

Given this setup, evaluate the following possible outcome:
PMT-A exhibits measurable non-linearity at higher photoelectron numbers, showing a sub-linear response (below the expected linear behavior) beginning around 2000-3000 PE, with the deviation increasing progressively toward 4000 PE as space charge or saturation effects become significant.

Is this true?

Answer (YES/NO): NO